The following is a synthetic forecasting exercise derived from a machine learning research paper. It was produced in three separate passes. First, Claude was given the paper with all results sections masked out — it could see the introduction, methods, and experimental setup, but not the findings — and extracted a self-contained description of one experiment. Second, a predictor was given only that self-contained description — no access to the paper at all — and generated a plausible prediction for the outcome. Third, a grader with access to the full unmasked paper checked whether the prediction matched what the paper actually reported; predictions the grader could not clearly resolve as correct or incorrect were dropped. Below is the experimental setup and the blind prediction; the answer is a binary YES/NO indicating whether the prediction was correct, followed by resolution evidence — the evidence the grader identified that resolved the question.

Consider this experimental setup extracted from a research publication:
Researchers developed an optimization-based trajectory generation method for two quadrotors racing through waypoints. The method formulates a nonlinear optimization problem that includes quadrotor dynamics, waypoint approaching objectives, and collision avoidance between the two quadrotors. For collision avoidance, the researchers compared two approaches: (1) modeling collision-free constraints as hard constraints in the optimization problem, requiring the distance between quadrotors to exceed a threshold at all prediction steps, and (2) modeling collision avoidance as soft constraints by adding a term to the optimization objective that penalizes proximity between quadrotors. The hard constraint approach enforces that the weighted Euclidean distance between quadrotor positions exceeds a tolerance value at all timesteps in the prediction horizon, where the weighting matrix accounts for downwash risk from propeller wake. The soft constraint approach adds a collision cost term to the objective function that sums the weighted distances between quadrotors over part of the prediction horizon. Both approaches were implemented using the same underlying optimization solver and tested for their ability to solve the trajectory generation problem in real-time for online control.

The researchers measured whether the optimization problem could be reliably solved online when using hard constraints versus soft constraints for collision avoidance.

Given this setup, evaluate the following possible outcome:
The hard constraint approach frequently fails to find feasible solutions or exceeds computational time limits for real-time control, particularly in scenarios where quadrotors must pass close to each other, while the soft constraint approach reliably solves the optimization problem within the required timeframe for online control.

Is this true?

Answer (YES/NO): YES